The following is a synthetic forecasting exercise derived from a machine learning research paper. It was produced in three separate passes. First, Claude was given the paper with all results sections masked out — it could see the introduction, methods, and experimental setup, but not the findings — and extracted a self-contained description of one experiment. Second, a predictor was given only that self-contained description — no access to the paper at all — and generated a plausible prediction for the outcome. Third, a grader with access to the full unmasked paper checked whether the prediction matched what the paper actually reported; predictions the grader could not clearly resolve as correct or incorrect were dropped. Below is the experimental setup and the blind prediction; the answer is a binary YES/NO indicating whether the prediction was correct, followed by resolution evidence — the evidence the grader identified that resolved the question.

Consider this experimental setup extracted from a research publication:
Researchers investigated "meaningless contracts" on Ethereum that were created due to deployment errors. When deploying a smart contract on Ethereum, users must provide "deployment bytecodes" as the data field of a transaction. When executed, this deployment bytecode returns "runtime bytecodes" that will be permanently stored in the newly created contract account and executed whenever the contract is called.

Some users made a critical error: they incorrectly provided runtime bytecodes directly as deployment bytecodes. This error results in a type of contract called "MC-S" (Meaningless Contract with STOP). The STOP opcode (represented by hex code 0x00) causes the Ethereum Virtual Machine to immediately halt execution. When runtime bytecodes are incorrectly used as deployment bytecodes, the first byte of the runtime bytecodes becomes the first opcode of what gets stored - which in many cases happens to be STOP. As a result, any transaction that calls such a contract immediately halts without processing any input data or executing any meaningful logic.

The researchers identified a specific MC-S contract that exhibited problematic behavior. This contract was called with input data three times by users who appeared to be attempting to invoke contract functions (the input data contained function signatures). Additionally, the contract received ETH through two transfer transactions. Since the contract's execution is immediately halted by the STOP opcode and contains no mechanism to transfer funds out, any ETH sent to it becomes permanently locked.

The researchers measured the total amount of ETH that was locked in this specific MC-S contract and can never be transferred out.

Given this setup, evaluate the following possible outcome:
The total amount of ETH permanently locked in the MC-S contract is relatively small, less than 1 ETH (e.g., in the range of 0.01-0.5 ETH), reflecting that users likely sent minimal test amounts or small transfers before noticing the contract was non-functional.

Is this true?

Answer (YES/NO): YES